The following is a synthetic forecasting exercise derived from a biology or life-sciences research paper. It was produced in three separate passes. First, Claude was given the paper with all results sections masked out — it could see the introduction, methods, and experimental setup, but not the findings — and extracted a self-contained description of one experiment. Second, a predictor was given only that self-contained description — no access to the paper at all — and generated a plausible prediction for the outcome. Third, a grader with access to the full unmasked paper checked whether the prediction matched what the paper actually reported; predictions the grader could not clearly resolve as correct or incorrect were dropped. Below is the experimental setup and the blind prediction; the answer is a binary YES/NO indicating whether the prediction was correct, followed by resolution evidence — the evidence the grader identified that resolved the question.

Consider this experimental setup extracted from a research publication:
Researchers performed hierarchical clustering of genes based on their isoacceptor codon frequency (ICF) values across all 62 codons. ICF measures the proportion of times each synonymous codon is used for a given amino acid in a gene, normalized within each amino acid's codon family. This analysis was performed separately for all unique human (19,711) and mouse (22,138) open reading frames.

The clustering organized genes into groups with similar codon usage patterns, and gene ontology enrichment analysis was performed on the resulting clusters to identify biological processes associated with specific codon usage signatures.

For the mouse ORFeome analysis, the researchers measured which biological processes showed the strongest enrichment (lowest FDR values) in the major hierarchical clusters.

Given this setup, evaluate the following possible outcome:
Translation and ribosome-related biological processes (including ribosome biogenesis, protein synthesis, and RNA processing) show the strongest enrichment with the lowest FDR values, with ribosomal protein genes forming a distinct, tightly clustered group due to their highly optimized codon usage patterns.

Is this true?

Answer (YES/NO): NO